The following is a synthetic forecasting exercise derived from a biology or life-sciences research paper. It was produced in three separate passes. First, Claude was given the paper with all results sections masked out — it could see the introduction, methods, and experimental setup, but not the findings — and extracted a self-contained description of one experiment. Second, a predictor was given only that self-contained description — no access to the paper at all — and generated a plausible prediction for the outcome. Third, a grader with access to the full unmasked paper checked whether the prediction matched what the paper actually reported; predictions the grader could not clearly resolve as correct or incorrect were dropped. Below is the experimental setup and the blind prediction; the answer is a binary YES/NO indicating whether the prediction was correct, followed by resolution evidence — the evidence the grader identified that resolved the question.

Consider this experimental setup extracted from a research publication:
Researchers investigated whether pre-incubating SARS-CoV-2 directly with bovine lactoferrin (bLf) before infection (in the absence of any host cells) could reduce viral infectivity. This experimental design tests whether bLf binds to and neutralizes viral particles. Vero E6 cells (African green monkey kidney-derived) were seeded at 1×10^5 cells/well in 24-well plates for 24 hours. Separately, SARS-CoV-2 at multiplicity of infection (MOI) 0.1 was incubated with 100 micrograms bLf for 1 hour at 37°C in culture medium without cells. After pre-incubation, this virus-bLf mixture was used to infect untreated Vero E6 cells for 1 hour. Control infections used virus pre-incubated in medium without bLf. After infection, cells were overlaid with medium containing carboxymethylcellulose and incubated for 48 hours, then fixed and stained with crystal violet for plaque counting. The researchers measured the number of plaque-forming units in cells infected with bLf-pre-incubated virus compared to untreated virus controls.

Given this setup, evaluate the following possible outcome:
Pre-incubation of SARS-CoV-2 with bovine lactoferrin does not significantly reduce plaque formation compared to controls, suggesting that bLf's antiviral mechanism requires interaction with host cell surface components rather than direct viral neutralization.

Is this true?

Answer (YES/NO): NO